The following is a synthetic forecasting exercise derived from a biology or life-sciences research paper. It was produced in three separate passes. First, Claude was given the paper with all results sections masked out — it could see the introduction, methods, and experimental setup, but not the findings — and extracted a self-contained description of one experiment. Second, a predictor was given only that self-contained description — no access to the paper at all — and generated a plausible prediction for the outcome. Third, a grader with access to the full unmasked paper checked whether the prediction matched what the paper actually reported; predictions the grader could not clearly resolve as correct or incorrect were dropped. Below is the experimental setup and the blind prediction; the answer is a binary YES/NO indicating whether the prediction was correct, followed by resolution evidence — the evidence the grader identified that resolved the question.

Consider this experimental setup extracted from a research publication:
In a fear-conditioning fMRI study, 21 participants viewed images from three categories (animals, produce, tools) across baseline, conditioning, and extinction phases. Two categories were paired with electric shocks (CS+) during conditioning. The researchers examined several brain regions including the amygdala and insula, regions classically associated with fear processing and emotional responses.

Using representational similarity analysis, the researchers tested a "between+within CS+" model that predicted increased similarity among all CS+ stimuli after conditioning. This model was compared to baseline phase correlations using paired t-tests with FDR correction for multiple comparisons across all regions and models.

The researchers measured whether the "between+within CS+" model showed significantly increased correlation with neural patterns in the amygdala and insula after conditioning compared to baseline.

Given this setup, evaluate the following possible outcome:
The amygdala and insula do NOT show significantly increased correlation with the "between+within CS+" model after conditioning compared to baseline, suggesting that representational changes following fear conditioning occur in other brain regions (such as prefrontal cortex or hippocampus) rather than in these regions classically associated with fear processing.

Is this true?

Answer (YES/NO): YES